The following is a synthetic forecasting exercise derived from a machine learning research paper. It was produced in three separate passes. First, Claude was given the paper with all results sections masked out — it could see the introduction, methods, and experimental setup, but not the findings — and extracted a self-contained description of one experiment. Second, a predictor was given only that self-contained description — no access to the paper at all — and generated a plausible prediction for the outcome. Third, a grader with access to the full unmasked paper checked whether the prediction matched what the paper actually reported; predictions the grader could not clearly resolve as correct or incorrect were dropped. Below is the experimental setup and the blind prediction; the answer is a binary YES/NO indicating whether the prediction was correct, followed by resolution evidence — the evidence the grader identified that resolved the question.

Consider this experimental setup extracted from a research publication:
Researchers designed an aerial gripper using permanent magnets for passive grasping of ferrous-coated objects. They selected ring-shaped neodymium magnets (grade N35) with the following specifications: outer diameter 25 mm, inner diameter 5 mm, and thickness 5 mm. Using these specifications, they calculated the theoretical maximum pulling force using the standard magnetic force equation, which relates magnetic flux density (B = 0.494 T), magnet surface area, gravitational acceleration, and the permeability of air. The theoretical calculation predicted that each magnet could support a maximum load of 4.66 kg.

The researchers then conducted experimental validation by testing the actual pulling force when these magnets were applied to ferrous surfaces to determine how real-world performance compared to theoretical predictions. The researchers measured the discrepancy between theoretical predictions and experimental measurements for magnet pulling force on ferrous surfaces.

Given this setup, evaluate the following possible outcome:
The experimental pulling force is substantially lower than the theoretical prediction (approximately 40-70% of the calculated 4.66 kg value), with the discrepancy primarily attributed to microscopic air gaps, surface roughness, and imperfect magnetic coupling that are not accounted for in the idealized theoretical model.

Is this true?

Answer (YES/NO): NO